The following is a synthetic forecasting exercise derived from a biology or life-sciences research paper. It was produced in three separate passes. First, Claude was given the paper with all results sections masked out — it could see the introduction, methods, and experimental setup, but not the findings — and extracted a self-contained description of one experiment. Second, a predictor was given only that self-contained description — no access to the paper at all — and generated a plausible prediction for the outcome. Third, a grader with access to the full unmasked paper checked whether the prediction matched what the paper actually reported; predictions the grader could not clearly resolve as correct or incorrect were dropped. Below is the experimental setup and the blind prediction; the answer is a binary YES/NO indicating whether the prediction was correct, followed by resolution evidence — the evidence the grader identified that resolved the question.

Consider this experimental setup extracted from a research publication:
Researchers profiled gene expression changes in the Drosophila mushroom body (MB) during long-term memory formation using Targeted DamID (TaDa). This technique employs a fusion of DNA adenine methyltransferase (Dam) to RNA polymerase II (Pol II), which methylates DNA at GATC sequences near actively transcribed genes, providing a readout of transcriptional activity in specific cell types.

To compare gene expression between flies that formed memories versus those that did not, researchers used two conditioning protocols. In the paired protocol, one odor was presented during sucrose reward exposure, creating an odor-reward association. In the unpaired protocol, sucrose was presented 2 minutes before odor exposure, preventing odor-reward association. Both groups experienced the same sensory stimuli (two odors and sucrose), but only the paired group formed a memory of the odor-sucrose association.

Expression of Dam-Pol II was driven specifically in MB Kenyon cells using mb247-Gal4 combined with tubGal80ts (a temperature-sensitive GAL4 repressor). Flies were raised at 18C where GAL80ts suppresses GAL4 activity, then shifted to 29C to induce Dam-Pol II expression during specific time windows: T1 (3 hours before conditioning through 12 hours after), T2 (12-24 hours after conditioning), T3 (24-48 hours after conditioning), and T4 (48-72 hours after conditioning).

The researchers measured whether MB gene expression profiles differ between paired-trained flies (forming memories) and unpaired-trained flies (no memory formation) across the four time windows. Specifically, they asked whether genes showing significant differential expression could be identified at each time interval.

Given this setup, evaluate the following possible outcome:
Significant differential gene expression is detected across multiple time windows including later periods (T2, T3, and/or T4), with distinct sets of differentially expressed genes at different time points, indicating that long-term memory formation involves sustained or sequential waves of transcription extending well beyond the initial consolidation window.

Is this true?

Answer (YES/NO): YES